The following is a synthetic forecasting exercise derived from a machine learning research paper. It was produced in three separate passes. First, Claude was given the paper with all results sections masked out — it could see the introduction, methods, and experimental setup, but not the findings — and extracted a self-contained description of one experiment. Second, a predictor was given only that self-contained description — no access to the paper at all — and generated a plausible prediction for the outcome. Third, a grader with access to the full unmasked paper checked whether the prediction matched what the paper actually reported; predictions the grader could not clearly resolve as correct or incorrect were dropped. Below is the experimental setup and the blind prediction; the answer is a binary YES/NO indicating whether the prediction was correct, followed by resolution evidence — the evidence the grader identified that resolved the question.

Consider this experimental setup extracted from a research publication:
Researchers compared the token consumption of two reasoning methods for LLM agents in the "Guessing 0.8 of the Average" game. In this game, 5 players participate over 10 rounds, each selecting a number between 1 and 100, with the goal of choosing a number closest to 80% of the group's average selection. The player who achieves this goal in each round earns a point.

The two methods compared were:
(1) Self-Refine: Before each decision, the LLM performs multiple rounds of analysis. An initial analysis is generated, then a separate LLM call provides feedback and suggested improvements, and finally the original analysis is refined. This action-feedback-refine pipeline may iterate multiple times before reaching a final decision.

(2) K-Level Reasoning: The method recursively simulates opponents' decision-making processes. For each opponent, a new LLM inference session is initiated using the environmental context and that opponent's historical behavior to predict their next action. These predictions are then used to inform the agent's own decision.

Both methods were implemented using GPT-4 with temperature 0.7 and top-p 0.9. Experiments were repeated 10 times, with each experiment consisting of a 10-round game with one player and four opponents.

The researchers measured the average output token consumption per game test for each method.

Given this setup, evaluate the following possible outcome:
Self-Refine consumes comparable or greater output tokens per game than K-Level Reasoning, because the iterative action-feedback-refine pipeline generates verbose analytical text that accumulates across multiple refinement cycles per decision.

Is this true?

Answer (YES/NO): YES